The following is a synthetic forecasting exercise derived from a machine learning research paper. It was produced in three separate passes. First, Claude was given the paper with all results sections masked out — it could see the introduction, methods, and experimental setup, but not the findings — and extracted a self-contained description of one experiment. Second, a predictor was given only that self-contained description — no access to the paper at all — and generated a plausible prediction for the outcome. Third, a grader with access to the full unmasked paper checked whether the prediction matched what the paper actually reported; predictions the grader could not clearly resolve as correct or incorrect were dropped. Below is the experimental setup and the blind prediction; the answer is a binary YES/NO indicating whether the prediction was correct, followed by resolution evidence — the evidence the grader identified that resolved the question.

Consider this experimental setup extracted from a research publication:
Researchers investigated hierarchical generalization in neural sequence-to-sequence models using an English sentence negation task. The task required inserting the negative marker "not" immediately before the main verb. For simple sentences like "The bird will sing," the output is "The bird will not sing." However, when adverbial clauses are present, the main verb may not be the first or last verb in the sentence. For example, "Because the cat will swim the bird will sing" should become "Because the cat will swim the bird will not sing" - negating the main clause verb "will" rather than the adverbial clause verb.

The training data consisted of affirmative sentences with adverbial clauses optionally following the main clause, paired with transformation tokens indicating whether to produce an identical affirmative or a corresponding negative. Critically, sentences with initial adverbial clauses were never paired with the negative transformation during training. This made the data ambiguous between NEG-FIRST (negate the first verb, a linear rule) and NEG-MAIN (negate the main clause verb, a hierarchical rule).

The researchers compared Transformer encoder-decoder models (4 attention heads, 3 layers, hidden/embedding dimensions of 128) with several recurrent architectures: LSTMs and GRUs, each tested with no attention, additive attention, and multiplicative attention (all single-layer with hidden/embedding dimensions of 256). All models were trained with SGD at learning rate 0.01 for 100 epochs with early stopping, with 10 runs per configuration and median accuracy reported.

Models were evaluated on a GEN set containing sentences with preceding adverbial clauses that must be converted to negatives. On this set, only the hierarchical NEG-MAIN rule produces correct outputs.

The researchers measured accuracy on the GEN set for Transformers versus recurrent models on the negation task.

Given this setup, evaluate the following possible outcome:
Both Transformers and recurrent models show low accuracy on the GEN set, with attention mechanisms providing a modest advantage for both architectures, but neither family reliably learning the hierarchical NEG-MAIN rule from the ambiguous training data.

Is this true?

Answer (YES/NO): NO